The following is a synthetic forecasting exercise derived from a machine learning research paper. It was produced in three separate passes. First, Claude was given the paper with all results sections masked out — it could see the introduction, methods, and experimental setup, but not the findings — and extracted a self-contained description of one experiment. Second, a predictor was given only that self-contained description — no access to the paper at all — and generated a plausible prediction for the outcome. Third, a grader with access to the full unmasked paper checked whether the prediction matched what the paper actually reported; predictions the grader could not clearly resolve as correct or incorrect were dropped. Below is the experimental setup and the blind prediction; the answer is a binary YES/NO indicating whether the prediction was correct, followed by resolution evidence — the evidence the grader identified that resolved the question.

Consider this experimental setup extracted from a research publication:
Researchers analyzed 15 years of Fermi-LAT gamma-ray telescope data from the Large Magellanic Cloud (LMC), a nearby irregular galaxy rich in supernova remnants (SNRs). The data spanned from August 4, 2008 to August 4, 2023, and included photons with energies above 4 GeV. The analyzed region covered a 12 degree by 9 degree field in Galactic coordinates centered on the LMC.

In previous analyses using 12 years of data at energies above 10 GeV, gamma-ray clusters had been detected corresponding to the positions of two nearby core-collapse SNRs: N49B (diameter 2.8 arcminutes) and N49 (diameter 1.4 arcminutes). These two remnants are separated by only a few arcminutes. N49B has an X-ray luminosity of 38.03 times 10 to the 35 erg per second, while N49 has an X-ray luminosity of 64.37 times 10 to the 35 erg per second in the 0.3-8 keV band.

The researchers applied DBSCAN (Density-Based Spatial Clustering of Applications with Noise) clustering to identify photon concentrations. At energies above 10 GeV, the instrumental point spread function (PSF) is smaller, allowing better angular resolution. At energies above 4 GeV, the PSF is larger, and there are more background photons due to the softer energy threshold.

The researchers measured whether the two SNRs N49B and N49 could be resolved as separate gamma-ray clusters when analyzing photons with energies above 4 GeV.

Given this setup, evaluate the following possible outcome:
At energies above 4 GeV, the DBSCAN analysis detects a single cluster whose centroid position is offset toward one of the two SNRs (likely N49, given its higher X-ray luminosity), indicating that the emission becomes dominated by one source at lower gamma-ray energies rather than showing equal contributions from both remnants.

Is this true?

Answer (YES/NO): NO